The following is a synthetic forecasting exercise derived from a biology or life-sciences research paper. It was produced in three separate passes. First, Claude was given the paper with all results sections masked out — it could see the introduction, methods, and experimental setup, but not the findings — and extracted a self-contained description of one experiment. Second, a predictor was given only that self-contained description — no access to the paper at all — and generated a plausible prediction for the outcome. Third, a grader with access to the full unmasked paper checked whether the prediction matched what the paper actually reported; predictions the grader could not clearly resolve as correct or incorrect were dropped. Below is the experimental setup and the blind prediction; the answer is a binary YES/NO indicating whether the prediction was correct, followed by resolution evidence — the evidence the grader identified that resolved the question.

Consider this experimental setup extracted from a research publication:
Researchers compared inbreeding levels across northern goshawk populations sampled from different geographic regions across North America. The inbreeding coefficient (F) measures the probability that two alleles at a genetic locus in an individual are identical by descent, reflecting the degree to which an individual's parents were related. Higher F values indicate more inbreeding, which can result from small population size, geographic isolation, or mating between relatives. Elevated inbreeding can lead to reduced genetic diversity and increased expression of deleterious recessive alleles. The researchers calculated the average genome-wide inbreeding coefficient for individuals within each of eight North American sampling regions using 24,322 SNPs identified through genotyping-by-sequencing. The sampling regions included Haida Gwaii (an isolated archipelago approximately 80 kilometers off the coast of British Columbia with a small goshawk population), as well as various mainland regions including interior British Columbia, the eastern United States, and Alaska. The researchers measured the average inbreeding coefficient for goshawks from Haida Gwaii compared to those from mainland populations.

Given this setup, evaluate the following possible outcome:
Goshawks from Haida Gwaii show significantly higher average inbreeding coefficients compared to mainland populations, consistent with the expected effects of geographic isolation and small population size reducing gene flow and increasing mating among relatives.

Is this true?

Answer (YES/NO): NO